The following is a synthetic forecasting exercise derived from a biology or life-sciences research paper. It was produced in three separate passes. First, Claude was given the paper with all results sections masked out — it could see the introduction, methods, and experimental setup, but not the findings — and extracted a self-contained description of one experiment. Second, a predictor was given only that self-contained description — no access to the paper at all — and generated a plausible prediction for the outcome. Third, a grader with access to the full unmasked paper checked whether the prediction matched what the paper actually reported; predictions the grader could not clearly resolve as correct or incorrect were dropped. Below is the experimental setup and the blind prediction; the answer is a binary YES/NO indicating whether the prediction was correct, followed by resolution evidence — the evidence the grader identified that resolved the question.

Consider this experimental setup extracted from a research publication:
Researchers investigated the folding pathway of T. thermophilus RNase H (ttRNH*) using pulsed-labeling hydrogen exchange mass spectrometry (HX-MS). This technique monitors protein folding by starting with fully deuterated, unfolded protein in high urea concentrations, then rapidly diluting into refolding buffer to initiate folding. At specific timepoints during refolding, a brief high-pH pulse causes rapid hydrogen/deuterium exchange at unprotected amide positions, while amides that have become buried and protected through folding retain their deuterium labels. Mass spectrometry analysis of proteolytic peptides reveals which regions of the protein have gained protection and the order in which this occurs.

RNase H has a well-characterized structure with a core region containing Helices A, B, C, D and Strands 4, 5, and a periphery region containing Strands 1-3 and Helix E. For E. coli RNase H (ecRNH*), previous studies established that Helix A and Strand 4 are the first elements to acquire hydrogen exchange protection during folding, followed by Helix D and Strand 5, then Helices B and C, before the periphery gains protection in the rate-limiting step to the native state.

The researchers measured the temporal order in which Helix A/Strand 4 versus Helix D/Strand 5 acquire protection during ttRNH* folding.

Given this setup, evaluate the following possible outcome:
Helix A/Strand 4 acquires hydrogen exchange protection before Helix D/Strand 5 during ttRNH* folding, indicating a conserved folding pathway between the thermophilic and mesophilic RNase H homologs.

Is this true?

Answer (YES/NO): NO